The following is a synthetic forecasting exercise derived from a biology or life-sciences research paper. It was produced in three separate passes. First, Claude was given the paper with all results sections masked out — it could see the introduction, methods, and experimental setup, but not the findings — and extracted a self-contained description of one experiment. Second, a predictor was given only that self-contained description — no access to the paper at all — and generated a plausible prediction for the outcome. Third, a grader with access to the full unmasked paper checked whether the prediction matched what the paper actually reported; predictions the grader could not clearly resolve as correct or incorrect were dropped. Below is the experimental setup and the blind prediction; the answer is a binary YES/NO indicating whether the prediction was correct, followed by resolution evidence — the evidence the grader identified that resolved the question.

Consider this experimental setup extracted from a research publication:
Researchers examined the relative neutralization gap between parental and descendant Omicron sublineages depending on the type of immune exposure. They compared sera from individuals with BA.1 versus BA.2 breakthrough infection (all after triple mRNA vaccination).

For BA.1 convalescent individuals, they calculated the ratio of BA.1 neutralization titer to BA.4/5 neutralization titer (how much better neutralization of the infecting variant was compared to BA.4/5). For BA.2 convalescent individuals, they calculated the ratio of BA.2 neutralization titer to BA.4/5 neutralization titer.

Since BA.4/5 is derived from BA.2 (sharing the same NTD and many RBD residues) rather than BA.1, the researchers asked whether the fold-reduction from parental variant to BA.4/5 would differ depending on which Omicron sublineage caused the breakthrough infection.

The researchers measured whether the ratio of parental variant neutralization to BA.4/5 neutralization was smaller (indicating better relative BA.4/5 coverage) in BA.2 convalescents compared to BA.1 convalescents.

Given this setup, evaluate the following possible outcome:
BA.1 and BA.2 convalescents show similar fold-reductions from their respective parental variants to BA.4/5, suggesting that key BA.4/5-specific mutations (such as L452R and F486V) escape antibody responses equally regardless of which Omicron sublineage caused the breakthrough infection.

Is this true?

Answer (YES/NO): NO